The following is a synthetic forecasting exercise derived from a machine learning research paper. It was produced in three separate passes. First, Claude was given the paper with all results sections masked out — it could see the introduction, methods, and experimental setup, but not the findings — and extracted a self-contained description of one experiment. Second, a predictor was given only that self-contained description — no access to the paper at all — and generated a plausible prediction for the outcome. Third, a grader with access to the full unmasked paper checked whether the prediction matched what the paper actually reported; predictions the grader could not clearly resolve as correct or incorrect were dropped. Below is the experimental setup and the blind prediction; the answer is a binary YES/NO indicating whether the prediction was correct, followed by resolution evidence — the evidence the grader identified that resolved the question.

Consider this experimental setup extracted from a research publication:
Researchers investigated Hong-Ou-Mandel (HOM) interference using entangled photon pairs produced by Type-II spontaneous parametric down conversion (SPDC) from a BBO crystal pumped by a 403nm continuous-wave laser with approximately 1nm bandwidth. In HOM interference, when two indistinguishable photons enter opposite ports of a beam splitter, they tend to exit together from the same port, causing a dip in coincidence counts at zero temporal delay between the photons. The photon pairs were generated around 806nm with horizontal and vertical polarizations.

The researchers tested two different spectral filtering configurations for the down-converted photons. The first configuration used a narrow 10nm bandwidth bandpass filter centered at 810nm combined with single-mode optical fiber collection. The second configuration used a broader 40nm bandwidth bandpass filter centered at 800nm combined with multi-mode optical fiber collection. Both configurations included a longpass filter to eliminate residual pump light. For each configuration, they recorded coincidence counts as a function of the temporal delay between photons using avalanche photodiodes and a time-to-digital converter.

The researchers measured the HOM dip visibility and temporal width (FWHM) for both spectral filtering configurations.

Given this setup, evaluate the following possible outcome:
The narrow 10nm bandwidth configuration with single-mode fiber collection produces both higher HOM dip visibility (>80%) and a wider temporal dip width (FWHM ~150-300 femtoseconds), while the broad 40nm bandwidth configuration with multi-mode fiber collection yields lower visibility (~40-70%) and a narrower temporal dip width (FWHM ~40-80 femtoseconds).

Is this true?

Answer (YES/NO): YES